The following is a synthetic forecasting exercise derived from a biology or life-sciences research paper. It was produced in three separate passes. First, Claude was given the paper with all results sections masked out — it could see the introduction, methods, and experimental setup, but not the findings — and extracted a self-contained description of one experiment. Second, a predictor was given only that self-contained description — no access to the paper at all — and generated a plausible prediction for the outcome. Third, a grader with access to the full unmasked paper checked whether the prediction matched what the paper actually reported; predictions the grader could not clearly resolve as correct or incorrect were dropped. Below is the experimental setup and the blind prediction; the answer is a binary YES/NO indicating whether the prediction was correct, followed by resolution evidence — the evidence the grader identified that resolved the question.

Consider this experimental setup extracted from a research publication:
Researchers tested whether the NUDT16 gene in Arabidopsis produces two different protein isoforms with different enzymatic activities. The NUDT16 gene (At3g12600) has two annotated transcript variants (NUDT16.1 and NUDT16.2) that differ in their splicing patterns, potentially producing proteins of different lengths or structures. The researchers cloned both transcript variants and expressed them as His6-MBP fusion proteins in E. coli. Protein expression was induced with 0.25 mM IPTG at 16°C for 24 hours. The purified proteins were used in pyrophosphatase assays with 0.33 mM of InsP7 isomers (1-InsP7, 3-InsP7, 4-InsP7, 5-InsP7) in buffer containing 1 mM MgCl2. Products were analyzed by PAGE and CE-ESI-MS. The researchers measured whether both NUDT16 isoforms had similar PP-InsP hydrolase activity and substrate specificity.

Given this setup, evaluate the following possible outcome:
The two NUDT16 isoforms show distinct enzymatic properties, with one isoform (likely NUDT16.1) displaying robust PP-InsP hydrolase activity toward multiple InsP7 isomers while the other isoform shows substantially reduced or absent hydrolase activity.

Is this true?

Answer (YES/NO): YES